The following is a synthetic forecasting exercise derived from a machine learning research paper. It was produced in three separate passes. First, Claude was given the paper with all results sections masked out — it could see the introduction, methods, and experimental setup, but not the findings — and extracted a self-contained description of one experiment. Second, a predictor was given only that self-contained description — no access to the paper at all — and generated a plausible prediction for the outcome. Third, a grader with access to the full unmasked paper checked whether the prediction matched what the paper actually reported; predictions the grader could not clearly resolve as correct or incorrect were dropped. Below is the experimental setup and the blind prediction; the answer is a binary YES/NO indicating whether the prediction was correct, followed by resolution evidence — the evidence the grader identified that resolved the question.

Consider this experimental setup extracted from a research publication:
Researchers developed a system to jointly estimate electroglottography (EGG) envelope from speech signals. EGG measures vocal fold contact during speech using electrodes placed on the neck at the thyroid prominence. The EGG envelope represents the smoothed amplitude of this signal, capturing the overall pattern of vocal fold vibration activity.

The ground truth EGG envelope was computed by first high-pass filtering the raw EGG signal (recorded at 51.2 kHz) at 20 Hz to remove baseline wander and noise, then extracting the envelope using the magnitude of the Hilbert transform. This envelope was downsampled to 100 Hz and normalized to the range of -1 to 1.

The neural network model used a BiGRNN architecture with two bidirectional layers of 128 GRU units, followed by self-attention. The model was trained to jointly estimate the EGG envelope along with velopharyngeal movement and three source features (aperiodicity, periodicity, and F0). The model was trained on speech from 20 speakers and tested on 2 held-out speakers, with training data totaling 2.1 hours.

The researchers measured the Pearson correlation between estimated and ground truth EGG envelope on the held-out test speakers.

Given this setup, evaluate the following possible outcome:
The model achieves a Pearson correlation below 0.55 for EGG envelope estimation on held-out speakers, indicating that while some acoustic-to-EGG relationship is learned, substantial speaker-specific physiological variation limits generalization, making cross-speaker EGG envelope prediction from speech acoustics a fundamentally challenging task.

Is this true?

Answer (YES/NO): NO